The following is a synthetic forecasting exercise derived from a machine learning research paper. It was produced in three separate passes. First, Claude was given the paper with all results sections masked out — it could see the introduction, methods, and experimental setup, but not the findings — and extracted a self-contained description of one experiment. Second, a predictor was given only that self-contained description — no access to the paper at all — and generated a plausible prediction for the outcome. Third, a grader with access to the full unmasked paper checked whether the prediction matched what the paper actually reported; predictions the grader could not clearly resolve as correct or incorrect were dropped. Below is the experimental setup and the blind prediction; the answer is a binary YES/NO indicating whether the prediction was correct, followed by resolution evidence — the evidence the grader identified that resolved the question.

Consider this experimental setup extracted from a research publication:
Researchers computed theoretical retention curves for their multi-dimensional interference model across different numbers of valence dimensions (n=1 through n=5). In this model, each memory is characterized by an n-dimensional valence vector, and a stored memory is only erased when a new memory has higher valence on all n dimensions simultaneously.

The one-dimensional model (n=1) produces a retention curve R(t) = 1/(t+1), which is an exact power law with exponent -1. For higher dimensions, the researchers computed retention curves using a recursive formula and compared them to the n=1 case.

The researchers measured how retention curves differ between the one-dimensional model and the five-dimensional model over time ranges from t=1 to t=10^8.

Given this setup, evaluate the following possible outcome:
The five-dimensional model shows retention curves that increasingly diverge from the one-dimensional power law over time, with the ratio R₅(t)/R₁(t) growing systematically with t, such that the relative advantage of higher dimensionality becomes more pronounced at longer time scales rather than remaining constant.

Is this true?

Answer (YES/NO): YES